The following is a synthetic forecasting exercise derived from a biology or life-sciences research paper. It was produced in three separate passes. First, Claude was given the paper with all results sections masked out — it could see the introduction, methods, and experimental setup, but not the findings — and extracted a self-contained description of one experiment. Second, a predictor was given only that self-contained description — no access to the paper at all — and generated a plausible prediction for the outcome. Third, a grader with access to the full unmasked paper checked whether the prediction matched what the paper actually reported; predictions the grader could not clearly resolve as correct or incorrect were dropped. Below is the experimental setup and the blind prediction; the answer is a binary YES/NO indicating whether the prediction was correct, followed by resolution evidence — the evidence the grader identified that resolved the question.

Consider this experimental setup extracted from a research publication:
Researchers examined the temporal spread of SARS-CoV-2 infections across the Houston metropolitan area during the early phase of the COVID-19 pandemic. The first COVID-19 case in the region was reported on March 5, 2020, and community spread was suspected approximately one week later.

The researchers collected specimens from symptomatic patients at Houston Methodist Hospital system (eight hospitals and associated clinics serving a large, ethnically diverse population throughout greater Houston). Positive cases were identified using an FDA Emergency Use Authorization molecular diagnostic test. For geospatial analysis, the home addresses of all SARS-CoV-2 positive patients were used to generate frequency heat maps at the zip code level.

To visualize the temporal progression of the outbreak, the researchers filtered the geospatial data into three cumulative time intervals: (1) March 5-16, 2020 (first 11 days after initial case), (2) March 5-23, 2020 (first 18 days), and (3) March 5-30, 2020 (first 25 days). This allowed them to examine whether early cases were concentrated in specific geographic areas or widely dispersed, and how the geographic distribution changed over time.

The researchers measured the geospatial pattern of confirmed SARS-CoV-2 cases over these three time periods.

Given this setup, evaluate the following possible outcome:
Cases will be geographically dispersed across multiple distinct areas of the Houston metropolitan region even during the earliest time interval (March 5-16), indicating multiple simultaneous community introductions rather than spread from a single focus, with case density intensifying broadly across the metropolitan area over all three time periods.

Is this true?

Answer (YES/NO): YES